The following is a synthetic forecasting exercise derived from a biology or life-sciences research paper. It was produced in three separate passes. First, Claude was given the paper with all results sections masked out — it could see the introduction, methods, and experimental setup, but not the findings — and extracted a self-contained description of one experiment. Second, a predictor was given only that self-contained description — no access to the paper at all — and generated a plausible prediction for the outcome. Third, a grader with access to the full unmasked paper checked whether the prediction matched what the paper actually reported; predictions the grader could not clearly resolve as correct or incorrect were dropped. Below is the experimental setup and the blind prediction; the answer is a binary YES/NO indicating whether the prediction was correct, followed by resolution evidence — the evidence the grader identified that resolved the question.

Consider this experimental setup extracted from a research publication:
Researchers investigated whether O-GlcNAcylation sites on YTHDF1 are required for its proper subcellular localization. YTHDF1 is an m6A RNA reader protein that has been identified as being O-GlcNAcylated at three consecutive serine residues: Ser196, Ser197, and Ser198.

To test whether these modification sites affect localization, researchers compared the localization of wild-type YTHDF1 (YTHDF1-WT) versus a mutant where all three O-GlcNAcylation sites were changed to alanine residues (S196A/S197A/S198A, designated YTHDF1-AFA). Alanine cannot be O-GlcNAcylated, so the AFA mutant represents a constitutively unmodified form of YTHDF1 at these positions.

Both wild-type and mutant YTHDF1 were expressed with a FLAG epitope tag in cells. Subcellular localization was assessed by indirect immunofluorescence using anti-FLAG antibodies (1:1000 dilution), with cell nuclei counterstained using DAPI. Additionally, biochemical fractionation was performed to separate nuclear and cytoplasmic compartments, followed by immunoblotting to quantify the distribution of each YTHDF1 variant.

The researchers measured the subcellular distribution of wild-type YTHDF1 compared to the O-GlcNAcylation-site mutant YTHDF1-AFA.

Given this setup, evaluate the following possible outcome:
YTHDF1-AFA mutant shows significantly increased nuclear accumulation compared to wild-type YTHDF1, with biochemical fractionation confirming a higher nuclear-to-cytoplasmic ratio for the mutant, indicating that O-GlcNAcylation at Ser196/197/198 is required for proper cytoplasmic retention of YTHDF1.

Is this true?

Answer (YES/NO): YES